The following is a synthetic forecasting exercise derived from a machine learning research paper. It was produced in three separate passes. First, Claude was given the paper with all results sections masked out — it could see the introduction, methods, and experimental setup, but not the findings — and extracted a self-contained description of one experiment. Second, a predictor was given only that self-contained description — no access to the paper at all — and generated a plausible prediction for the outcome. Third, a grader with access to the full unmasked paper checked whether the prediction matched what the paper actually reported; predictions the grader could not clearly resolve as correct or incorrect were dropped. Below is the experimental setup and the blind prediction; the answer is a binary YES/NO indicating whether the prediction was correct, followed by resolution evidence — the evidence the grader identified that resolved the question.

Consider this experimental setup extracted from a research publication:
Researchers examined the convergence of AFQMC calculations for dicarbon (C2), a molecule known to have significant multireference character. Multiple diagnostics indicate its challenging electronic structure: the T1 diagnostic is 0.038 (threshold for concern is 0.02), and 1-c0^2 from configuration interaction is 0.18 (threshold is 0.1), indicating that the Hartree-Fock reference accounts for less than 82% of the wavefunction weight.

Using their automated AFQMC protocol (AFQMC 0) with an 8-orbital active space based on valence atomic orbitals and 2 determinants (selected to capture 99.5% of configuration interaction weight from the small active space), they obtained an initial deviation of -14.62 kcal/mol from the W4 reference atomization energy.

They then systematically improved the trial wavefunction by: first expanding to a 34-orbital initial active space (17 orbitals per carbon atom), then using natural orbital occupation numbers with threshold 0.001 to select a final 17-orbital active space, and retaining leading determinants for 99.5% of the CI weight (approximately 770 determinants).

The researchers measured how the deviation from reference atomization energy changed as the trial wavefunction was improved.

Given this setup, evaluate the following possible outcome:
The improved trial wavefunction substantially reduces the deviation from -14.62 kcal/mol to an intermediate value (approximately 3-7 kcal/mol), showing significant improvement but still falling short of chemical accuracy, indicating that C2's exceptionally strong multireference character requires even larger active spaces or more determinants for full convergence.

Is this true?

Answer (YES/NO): NO